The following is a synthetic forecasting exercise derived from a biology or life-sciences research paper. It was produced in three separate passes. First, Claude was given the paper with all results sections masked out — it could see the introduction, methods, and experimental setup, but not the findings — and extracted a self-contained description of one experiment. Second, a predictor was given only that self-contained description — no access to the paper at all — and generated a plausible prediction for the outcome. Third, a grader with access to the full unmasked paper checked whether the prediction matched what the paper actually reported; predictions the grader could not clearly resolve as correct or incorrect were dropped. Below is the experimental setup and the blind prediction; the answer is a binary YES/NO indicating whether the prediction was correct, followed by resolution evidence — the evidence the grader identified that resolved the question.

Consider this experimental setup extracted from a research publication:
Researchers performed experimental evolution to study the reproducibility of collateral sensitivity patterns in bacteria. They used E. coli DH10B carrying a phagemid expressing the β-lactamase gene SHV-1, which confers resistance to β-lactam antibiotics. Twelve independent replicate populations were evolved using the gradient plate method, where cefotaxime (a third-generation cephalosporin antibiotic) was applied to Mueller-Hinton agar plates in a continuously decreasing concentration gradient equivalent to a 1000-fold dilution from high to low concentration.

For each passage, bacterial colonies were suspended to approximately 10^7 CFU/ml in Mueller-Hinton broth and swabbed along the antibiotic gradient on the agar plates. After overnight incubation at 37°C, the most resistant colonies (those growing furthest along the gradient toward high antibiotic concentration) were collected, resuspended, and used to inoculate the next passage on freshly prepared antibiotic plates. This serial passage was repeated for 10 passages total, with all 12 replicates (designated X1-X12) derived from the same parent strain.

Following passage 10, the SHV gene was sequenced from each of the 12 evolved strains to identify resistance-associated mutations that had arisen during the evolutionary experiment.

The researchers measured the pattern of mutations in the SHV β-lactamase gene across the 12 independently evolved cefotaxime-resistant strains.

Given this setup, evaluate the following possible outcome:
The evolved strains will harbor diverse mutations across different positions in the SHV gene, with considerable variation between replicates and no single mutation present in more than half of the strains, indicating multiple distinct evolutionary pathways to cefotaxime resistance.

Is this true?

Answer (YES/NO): YES